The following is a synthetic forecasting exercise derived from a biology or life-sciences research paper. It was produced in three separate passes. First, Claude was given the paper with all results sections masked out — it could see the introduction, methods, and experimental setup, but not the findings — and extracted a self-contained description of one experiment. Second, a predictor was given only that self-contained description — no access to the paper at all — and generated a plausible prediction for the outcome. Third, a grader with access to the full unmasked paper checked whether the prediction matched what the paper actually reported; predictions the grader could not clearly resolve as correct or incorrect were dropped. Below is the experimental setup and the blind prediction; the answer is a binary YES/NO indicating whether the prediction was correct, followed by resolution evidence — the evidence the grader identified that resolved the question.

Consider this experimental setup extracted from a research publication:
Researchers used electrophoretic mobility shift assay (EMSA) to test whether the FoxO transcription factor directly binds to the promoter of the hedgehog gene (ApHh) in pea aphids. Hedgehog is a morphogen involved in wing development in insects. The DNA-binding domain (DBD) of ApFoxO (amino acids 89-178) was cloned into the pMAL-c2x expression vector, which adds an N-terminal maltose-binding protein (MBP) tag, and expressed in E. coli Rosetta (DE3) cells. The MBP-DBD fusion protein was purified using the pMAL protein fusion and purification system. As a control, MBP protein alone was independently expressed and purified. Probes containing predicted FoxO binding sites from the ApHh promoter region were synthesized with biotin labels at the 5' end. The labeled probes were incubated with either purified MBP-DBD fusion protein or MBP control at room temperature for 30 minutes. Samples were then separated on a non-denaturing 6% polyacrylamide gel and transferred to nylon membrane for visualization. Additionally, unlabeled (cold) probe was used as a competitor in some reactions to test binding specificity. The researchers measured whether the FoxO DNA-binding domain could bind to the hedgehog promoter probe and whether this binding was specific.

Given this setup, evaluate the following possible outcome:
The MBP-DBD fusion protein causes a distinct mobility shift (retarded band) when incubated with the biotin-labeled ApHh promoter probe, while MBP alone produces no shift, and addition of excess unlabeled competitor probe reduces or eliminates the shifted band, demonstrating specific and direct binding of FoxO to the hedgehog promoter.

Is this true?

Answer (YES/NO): YES